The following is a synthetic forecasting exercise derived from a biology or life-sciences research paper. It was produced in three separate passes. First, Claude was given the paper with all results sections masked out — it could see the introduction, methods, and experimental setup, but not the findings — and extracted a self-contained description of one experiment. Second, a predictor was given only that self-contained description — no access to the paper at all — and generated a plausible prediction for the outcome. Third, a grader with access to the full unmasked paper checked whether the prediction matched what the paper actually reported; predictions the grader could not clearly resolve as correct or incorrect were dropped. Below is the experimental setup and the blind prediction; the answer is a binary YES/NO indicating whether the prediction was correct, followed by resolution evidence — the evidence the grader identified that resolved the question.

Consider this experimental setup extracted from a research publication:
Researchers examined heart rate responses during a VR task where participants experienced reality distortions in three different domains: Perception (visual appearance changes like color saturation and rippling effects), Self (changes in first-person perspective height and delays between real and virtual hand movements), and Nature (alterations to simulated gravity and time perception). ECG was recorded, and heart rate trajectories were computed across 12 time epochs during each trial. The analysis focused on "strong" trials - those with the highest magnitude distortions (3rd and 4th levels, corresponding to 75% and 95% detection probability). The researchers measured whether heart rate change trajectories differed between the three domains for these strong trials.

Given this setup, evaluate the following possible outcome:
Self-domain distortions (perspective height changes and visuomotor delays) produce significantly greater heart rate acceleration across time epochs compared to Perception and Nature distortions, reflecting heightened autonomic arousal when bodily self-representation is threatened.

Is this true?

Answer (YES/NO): NO